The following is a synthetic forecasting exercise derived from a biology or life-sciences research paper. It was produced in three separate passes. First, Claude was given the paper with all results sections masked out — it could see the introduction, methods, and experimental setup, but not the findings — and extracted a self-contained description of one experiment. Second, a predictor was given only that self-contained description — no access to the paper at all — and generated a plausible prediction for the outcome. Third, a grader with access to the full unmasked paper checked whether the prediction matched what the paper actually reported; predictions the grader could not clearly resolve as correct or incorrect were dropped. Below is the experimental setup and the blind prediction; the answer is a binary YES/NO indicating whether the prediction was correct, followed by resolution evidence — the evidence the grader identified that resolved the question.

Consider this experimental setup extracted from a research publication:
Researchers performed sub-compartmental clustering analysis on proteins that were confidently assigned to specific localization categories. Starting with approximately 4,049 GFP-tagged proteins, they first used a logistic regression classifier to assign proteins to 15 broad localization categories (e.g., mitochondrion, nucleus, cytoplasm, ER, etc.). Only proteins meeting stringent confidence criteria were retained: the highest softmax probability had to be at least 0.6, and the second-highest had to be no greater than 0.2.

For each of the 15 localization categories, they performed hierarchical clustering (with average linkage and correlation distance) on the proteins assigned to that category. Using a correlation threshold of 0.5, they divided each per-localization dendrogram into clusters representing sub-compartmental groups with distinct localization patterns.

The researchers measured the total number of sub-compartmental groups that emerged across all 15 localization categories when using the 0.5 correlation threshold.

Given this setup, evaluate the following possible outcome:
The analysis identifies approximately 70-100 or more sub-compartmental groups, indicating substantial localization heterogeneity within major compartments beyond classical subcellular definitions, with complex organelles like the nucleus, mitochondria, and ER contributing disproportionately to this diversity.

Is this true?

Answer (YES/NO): NO